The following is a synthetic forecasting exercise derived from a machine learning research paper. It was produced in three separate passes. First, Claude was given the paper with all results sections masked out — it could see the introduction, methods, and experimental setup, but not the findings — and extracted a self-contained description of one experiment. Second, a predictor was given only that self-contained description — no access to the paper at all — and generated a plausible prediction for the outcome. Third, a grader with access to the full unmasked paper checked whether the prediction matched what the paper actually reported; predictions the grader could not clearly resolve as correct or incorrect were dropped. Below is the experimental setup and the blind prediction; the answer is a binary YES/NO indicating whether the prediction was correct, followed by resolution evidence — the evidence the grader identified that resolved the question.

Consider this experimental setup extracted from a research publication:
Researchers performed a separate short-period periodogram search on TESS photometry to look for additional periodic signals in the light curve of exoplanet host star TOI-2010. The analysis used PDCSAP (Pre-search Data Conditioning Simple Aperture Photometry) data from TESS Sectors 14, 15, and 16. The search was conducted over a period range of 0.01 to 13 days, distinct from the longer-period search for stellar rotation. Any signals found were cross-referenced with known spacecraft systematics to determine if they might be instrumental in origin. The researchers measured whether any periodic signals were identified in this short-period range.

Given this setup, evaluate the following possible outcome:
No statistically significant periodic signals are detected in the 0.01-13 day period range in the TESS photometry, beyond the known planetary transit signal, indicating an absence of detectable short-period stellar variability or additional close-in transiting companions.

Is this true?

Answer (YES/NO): NO